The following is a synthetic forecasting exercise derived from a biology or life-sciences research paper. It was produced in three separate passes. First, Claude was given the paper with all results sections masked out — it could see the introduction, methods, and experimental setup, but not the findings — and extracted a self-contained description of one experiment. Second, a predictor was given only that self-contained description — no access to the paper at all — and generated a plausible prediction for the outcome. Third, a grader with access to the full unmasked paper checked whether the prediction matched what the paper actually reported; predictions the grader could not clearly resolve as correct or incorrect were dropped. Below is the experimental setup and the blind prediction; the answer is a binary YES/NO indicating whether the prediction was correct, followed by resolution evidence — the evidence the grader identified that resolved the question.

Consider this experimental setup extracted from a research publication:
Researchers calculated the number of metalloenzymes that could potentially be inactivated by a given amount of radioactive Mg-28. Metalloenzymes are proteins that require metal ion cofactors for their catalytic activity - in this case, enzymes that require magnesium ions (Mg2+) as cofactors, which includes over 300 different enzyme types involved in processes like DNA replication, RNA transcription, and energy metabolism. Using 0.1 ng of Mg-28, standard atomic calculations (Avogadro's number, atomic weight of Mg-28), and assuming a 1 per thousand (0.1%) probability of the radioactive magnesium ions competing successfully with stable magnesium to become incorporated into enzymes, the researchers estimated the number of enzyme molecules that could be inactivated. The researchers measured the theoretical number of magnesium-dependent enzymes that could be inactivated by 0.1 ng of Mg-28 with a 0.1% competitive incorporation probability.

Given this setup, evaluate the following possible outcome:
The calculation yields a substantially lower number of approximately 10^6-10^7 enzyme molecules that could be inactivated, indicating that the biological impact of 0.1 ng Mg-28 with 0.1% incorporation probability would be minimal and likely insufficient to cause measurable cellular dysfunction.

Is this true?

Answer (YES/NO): NO